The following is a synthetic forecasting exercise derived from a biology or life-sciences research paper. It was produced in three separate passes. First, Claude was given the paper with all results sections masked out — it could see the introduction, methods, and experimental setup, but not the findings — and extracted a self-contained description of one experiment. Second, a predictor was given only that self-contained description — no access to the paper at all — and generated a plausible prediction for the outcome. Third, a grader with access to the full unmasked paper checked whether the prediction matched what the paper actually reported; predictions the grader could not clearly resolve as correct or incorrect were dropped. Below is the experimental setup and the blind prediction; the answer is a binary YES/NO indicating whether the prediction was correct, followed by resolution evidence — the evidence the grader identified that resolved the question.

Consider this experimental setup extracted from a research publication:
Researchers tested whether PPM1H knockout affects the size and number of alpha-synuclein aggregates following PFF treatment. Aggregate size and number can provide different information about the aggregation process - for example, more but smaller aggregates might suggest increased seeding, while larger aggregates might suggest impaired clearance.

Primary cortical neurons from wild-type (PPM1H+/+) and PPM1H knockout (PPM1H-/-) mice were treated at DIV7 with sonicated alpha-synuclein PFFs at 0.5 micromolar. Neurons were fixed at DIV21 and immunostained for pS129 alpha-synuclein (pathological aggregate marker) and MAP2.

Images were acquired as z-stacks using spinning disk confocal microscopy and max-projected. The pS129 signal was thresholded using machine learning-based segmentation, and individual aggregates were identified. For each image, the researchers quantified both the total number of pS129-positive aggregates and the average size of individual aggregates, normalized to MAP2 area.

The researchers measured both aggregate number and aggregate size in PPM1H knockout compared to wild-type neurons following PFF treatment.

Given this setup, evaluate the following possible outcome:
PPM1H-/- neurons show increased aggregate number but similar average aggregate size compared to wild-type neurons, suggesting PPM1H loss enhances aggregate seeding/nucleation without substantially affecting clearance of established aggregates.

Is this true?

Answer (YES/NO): NO